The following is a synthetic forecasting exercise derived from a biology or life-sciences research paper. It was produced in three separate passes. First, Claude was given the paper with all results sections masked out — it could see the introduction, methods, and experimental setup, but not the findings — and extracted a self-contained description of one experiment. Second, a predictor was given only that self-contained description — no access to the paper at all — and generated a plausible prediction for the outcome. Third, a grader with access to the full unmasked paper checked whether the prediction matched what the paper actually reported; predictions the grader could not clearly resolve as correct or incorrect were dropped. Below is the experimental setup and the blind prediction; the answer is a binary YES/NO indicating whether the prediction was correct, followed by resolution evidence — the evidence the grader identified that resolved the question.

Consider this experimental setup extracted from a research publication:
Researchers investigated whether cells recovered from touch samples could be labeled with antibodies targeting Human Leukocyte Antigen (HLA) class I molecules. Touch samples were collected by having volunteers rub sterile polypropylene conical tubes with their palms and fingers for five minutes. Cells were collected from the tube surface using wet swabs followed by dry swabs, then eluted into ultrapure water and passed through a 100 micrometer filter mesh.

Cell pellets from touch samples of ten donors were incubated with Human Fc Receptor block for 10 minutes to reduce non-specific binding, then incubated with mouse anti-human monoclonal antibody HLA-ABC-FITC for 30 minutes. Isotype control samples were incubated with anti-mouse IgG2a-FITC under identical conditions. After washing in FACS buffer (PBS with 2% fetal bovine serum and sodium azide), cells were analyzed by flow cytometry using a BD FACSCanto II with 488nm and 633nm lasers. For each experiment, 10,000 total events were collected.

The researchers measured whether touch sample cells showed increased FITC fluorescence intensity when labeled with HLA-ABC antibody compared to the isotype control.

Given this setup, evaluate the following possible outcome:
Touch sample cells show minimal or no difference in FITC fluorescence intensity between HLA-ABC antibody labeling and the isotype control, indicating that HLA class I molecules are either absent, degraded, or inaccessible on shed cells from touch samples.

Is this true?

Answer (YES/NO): YES